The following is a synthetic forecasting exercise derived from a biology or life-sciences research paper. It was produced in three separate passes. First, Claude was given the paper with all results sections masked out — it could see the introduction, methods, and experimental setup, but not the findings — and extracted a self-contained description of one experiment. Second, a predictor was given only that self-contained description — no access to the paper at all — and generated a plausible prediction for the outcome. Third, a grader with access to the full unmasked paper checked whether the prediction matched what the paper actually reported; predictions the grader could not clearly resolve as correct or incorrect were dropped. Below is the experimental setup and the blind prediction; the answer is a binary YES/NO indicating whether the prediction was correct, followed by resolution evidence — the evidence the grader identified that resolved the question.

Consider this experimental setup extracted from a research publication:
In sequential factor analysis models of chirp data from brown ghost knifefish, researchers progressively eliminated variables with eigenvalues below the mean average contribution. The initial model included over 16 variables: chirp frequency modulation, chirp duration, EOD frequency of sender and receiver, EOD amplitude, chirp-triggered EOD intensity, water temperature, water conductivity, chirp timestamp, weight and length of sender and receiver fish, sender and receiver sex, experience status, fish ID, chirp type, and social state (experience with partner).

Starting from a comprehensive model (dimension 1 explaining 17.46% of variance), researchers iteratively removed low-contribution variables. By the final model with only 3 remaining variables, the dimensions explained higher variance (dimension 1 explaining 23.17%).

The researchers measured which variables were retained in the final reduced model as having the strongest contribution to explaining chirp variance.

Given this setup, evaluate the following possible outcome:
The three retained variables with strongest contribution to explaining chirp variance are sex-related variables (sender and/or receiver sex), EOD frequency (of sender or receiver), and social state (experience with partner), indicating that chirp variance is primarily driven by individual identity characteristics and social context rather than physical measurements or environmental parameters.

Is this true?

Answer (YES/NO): NO